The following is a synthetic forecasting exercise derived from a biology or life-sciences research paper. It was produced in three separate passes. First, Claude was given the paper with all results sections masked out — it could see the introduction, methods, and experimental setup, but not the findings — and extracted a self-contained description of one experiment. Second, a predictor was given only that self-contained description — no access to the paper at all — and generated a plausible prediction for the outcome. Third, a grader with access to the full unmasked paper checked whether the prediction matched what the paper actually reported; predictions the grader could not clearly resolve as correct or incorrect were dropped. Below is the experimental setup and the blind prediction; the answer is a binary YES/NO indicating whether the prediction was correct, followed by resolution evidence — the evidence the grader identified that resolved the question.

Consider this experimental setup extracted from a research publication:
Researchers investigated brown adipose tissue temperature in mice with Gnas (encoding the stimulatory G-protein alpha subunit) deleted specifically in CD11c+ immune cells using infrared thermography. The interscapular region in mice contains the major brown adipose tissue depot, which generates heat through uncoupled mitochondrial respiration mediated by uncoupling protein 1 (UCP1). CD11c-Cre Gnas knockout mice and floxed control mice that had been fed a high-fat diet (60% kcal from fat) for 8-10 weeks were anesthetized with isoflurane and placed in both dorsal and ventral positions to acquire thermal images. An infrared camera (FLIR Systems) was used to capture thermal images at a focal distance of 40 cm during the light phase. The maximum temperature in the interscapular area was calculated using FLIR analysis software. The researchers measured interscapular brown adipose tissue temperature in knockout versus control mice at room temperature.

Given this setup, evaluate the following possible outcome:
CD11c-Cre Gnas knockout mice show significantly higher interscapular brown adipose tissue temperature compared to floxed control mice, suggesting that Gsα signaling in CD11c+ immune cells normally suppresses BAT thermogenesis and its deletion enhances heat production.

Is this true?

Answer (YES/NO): YES